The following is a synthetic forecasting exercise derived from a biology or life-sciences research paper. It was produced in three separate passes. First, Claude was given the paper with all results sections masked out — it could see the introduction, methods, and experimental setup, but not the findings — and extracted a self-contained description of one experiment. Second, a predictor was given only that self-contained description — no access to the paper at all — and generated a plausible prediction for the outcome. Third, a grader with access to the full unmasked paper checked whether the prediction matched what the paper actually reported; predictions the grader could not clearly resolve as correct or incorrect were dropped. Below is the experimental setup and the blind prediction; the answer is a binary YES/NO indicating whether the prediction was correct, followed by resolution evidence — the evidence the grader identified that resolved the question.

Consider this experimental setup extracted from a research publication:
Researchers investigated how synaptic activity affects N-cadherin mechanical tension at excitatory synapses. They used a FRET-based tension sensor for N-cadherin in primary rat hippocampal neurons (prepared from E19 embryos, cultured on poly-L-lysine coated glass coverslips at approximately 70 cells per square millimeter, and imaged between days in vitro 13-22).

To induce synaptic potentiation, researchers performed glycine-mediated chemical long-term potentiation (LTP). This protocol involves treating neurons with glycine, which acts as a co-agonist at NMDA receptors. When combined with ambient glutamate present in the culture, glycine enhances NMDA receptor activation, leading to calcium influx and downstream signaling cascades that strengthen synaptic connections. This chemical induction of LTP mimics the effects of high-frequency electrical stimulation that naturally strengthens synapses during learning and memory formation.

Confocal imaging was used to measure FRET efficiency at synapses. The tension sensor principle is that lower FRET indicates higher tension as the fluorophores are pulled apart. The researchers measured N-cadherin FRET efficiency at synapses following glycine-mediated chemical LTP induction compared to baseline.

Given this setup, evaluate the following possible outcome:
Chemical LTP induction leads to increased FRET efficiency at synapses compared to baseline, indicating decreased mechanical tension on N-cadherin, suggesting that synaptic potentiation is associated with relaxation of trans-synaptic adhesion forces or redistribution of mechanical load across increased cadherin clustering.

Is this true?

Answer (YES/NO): NO